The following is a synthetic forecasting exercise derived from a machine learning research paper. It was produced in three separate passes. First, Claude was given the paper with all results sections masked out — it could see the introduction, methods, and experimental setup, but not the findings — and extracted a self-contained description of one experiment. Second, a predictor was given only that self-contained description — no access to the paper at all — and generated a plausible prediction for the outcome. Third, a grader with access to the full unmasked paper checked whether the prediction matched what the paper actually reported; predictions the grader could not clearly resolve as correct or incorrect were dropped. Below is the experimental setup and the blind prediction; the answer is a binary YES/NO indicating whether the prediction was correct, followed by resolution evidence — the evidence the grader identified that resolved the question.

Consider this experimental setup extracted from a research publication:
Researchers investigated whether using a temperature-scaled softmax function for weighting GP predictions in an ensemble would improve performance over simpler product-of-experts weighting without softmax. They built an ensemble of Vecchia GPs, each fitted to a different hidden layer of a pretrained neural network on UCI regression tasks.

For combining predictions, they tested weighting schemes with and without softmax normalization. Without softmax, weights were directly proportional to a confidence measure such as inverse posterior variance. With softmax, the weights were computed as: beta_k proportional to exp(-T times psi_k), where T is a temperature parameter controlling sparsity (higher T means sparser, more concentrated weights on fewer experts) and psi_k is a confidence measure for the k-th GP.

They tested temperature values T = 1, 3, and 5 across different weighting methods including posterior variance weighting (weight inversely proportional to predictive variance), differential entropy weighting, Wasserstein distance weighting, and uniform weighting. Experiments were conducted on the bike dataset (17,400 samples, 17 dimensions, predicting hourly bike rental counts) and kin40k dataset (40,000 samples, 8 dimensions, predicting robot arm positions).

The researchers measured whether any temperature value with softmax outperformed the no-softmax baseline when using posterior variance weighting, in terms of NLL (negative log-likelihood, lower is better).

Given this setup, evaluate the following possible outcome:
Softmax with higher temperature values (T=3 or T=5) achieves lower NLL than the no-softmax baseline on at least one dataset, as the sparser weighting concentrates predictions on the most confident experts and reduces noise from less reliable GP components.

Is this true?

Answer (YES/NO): NO